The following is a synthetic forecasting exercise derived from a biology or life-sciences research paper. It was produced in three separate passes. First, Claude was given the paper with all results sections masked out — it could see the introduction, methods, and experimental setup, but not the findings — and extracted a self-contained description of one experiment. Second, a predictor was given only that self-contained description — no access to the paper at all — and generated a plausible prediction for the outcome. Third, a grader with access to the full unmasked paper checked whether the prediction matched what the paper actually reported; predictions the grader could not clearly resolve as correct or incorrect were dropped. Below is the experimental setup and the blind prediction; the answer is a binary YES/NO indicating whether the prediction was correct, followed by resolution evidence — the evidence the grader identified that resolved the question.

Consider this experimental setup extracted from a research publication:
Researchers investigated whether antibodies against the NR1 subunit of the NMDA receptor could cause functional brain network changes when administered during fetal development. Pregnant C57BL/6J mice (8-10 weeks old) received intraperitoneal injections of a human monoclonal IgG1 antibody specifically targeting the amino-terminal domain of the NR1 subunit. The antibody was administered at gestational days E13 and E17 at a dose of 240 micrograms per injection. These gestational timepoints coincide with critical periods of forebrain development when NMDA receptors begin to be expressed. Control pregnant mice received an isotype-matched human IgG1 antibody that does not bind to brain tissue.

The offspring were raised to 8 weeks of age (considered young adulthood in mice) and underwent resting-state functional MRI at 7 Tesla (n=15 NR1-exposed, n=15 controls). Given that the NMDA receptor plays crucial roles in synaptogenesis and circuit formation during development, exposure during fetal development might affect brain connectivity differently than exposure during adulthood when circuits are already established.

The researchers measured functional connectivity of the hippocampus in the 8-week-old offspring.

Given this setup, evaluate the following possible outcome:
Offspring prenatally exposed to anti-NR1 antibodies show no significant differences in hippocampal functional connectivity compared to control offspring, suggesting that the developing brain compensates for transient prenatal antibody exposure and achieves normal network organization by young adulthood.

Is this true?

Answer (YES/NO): NO